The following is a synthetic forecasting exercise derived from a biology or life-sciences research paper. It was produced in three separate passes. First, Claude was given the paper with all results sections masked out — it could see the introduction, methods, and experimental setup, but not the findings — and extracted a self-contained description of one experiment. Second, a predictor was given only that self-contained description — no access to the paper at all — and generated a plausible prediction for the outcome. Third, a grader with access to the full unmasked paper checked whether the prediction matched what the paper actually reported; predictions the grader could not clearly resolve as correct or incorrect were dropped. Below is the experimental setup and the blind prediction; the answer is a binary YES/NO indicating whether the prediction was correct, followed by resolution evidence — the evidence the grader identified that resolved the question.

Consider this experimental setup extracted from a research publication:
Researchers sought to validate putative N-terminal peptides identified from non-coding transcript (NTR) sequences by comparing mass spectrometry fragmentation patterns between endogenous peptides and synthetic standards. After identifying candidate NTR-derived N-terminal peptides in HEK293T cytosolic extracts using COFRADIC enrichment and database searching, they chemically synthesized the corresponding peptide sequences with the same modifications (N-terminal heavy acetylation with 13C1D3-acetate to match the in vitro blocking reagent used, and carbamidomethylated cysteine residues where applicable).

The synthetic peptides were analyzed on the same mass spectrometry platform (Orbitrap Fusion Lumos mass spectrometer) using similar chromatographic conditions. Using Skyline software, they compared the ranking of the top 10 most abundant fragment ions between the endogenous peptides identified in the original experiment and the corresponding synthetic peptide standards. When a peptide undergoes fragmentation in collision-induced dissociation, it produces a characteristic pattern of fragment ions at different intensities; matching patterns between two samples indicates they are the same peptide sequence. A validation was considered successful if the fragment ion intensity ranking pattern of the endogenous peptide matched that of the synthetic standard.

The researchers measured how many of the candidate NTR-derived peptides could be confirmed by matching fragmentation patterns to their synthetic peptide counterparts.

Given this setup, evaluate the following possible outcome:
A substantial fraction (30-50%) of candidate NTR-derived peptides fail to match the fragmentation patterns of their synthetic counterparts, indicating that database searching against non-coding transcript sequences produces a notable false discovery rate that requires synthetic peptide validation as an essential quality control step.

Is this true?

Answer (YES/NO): NO